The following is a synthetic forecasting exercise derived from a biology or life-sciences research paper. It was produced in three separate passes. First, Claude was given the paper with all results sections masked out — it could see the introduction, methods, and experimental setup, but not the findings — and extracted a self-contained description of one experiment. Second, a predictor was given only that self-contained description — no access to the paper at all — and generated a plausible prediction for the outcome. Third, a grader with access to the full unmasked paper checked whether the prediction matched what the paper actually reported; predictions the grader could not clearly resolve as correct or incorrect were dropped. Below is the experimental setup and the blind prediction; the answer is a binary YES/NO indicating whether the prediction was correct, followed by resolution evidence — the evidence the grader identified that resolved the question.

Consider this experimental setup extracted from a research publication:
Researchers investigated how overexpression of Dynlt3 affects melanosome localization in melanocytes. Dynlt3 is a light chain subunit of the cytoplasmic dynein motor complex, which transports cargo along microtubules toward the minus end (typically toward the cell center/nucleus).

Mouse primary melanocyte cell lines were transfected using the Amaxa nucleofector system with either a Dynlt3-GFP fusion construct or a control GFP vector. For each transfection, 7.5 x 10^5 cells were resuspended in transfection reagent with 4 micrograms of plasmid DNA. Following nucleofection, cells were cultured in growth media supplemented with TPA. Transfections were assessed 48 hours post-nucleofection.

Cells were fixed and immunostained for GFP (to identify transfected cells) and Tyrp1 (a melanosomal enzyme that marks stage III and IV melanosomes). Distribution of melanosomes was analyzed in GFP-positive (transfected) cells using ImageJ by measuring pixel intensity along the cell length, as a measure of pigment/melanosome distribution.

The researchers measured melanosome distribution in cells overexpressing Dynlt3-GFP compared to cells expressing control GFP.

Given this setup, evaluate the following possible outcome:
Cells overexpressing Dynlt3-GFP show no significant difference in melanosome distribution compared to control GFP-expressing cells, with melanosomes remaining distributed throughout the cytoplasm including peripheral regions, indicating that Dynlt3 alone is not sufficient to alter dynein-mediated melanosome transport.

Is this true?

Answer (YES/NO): NO